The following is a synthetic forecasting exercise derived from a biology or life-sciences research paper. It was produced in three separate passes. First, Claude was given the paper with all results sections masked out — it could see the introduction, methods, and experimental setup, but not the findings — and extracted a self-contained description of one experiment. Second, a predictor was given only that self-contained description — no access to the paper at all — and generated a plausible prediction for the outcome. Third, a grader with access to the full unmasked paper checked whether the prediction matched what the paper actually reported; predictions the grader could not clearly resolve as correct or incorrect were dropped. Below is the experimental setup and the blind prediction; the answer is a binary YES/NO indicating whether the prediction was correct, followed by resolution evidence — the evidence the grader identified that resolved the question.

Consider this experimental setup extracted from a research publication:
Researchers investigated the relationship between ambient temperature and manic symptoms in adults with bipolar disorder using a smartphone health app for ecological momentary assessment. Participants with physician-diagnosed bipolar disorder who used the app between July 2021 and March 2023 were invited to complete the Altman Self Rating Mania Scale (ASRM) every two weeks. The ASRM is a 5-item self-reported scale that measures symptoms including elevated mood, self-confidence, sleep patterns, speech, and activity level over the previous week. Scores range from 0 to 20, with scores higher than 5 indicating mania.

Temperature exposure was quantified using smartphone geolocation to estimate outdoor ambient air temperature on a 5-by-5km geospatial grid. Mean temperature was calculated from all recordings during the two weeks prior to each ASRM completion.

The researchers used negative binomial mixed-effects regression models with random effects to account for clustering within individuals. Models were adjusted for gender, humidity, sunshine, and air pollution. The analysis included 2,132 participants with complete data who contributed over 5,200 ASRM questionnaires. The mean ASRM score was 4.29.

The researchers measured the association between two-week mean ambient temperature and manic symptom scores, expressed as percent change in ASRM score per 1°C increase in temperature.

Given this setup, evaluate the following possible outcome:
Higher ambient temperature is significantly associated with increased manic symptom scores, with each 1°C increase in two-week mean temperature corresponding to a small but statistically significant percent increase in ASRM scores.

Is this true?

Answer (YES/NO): YES